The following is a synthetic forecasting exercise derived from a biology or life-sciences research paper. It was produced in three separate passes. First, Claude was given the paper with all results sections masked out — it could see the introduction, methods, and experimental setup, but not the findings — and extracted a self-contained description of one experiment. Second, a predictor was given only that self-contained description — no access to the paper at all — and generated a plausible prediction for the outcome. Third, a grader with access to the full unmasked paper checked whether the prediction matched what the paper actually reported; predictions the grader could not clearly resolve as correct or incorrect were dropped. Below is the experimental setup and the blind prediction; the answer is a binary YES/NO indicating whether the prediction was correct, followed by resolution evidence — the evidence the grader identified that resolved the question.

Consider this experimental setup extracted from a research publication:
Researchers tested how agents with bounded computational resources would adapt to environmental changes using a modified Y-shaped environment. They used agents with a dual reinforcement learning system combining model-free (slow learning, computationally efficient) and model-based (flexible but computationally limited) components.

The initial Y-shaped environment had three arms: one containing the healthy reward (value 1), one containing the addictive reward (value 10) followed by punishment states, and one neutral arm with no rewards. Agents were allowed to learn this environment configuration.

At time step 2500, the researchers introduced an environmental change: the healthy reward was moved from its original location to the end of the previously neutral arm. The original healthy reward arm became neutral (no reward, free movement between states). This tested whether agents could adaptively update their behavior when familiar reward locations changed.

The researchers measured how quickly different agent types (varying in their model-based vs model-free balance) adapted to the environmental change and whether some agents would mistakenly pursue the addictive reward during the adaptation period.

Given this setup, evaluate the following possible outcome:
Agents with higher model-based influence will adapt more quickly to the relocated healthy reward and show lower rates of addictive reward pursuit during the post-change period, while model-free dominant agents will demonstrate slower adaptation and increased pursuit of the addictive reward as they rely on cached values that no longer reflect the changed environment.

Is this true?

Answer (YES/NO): NO